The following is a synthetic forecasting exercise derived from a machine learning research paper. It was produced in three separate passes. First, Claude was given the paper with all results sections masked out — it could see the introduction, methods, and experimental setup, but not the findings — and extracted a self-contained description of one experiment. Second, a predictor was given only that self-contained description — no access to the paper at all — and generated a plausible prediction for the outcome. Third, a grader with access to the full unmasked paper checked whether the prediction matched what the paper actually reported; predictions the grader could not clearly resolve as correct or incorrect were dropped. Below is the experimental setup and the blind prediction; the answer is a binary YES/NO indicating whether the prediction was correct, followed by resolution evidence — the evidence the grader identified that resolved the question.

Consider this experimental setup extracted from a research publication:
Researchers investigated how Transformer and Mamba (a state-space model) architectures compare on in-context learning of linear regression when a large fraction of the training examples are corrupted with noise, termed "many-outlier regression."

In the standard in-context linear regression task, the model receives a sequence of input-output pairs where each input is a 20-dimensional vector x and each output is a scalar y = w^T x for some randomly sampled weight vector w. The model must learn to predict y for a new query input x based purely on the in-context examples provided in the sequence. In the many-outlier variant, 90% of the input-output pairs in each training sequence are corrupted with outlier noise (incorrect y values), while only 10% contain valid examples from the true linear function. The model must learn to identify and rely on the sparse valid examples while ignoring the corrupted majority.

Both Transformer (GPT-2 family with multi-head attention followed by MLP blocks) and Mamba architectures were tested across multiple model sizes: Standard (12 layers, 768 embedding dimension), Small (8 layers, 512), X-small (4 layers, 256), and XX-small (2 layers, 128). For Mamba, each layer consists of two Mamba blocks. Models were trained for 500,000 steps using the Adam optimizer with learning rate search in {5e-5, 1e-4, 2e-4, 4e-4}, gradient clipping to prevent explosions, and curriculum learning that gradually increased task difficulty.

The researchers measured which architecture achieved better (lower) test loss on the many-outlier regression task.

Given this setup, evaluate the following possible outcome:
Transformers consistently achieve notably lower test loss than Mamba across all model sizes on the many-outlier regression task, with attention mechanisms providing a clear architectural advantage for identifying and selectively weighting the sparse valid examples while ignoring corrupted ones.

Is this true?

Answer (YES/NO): NO